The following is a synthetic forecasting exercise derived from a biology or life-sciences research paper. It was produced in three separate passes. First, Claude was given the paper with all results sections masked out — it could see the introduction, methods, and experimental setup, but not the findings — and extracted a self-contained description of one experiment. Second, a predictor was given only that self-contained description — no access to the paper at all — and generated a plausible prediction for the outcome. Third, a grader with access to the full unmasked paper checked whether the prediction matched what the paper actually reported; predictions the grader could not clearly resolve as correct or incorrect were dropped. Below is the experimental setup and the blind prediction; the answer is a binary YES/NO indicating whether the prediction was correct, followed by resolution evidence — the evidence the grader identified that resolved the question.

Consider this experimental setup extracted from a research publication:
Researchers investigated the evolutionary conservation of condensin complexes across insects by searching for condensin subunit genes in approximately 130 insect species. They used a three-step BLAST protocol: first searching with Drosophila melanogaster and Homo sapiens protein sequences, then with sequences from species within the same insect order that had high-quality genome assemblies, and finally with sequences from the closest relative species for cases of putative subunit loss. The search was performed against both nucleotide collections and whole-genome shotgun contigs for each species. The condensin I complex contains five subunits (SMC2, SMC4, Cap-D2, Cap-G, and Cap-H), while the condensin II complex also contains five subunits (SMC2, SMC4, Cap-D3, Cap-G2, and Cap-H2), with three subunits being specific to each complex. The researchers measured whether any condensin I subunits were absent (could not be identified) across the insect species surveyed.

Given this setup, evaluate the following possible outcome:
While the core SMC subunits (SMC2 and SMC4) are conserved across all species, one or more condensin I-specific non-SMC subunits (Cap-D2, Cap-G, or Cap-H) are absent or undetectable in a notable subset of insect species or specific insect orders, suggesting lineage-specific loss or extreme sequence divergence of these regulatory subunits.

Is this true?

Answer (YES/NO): NO